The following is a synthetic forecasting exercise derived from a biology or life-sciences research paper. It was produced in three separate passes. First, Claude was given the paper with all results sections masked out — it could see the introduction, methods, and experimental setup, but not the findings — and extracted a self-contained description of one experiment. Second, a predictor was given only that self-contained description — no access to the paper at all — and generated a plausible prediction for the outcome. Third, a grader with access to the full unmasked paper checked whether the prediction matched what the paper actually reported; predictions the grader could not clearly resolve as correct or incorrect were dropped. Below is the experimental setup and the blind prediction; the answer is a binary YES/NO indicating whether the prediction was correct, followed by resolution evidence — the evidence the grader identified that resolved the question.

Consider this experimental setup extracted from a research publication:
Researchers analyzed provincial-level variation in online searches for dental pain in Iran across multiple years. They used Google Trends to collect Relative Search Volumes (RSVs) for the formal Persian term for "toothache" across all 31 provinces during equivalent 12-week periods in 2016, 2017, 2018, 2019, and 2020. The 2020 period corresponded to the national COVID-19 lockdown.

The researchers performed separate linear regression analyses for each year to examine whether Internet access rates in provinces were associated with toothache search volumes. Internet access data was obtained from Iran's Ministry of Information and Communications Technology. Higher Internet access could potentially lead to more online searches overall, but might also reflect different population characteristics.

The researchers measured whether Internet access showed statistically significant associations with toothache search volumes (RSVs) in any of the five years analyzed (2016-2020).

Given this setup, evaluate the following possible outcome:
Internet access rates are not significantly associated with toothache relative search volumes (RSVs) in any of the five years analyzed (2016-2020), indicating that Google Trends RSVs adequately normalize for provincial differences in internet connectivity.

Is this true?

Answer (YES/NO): NO